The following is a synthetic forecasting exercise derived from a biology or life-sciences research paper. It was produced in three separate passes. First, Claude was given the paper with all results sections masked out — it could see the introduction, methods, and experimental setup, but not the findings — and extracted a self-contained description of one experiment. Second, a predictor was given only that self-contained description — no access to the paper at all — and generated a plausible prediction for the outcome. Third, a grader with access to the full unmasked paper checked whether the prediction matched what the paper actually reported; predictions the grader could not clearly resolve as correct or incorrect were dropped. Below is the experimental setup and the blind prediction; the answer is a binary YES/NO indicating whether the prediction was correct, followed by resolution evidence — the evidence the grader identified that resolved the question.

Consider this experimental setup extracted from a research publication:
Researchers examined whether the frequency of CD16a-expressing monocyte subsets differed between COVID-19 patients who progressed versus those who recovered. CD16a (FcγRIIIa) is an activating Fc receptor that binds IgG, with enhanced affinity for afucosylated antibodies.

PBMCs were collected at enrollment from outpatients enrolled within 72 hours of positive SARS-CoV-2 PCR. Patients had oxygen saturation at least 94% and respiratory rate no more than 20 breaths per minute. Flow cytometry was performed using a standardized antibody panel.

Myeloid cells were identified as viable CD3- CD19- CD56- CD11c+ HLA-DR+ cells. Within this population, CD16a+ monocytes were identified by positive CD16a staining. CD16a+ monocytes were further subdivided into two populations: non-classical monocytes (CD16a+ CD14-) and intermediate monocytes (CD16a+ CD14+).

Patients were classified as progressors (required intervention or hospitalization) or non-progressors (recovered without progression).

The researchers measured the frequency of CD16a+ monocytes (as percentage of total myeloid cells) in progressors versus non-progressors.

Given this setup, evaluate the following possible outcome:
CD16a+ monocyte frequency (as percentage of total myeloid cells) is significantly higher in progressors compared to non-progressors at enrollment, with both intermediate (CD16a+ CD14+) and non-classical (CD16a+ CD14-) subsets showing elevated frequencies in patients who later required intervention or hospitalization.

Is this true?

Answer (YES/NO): YES